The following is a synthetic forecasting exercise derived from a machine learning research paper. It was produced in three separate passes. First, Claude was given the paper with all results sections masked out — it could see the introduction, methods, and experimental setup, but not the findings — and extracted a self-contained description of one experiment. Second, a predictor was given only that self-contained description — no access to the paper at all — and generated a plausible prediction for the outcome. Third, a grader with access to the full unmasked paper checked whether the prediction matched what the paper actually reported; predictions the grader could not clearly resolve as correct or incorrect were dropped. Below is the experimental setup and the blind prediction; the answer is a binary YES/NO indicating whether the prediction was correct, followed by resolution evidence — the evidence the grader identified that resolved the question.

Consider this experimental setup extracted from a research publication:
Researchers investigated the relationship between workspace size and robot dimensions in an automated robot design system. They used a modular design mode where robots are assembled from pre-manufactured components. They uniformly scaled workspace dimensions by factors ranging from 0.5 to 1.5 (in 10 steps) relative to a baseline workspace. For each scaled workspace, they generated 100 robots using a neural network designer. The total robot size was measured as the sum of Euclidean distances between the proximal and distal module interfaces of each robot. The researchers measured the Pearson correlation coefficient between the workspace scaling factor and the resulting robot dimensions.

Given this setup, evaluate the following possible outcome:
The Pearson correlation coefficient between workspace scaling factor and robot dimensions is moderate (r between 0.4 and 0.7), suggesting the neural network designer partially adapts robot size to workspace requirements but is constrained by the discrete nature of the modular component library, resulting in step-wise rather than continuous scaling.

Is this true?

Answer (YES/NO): NO